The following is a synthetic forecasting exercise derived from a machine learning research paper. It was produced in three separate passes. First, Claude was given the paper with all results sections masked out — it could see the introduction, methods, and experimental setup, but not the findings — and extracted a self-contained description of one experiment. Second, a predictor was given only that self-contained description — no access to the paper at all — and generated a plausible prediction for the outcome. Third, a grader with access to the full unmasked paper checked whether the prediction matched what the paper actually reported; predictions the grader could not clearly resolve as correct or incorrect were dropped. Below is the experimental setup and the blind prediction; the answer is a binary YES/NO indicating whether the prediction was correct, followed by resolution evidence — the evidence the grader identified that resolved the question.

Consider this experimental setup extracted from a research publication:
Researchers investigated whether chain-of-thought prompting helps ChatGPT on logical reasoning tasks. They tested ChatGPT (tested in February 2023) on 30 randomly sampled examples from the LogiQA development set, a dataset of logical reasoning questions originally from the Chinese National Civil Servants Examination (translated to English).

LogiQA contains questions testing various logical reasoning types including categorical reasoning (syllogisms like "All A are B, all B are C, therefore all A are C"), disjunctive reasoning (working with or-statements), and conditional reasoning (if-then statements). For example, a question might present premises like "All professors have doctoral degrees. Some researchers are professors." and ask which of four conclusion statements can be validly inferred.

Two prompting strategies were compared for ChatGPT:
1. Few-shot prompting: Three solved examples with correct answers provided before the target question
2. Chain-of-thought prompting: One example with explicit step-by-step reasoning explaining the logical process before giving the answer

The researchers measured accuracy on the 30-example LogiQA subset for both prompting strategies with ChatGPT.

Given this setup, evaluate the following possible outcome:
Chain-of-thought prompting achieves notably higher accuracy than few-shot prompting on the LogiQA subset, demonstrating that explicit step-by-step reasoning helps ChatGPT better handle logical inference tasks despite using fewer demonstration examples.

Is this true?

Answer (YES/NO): NO